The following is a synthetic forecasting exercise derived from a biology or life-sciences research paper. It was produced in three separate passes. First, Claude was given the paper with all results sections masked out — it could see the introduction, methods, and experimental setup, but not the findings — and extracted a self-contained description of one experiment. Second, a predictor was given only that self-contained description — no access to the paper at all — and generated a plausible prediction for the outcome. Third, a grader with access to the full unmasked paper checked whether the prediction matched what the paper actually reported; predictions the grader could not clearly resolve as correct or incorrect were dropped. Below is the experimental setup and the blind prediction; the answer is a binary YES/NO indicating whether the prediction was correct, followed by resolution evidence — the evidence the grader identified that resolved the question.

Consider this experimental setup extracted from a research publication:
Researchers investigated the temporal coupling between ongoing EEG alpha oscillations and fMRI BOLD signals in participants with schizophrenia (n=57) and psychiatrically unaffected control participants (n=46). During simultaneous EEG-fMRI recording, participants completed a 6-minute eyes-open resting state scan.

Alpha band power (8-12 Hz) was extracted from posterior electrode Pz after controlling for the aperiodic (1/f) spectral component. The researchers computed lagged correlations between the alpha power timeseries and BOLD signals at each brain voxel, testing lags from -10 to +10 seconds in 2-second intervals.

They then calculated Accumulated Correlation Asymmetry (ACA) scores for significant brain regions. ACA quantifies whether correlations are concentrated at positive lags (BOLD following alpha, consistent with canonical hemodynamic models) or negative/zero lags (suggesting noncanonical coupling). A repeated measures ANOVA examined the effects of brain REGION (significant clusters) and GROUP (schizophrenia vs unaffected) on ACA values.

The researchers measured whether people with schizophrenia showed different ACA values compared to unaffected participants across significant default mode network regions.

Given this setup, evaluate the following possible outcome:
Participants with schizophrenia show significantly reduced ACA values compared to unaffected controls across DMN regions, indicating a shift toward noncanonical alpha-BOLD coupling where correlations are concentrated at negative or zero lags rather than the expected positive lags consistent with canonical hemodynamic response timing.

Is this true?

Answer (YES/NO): NO